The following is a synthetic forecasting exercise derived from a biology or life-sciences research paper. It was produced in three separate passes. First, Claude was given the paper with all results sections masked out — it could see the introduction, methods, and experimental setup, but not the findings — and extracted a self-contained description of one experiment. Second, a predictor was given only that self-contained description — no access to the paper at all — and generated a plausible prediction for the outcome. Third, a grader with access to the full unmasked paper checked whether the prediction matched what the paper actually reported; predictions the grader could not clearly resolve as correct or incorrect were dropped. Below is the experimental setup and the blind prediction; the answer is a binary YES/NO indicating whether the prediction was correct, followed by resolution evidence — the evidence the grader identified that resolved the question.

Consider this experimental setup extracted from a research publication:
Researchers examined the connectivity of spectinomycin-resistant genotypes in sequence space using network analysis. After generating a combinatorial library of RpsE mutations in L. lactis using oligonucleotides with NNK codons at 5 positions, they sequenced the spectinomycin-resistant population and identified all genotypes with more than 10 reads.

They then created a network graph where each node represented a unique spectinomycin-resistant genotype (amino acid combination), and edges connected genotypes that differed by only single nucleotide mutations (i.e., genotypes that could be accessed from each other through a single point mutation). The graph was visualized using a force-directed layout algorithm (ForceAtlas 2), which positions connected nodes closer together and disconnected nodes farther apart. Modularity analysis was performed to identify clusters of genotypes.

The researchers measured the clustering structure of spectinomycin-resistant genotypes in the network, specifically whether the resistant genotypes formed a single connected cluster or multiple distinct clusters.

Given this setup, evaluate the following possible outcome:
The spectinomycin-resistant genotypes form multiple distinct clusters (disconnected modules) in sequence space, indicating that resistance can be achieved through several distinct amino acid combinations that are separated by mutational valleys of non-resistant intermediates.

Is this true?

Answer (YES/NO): YES